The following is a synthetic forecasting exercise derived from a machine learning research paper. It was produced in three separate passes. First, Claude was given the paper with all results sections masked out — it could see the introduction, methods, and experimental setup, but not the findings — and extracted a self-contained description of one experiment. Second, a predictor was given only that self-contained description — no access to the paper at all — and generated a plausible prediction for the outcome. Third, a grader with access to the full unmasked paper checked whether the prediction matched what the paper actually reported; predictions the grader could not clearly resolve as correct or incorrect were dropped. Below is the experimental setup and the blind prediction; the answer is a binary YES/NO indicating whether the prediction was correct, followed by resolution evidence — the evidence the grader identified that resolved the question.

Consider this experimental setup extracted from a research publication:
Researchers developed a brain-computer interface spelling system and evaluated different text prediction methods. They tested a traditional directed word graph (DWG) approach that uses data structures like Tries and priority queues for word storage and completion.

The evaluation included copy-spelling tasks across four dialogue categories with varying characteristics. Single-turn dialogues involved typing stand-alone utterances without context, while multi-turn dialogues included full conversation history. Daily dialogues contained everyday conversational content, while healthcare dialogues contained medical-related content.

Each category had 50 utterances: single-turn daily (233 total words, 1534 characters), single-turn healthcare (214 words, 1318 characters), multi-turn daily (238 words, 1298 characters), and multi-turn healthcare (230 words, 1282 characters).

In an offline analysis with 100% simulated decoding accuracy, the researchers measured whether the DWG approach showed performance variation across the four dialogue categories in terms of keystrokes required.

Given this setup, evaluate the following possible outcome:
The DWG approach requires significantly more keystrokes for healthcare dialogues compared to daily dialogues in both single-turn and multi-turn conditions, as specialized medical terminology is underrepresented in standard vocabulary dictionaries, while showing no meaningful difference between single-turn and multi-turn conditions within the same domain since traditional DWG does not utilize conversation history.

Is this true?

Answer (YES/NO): NO